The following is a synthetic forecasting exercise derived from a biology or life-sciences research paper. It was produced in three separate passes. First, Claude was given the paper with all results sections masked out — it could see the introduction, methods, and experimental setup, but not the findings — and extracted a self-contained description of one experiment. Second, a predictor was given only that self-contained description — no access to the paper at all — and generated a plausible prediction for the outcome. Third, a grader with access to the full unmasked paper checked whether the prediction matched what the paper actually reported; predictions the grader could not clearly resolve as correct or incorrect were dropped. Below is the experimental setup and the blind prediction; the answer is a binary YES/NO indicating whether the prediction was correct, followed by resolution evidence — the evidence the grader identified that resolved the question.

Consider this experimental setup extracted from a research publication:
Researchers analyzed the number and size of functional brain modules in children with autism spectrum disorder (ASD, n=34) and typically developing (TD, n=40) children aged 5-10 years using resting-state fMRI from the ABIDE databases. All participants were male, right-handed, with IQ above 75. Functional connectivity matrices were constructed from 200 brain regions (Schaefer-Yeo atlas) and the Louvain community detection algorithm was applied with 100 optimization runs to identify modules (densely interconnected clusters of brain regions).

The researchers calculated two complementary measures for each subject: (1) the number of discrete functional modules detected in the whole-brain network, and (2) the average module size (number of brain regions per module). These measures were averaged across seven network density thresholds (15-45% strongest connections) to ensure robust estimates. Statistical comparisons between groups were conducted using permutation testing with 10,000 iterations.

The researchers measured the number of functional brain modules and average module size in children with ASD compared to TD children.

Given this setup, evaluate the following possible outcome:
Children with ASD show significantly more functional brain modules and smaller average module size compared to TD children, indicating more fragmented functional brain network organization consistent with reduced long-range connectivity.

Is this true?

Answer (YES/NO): YES